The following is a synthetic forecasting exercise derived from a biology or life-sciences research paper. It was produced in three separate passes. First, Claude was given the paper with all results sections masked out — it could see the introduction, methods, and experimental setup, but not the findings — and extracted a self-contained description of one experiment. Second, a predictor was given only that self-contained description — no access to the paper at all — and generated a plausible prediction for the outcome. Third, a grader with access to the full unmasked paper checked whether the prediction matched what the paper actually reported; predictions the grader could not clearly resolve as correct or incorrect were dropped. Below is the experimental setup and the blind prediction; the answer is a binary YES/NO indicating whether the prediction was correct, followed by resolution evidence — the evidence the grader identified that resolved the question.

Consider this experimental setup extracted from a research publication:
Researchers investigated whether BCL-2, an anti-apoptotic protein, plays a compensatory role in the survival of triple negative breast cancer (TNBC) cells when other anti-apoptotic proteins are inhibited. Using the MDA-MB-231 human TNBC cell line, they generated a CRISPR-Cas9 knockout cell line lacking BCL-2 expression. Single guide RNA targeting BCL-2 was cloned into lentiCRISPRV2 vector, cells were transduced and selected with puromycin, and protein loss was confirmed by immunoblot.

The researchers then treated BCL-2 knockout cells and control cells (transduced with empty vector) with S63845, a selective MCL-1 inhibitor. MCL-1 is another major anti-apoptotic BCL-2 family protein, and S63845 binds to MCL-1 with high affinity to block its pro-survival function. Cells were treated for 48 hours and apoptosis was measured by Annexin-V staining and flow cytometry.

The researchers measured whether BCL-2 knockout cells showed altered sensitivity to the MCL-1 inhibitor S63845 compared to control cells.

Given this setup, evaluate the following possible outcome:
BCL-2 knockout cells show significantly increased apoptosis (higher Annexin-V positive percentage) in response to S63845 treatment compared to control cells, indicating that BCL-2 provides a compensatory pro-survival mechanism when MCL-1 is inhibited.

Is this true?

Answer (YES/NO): NO